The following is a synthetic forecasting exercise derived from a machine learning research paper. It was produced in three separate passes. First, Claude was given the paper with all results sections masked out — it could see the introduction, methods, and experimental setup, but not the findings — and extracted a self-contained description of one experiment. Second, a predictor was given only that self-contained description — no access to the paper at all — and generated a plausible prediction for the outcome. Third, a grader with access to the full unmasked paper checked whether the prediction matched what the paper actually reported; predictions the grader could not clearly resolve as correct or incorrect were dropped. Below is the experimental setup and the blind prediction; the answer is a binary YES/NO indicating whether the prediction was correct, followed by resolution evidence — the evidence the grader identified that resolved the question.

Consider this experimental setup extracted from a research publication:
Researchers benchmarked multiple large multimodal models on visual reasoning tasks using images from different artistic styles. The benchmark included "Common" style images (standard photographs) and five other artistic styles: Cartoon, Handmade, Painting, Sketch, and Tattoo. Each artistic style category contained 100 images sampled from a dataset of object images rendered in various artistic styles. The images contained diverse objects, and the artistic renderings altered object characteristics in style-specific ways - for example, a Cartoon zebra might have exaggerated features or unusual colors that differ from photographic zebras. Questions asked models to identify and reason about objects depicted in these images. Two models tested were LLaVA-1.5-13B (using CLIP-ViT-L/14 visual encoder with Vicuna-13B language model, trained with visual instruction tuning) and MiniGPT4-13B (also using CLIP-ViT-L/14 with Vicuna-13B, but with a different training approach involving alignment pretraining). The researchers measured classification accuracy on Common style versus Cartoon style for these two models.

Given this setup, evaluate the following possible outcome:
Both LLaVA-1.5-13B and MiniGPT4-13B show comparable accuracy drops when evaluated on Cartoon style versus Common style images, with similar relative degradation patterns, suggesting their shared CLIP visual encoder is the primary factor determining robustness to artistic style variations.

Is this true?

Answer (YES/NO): NO